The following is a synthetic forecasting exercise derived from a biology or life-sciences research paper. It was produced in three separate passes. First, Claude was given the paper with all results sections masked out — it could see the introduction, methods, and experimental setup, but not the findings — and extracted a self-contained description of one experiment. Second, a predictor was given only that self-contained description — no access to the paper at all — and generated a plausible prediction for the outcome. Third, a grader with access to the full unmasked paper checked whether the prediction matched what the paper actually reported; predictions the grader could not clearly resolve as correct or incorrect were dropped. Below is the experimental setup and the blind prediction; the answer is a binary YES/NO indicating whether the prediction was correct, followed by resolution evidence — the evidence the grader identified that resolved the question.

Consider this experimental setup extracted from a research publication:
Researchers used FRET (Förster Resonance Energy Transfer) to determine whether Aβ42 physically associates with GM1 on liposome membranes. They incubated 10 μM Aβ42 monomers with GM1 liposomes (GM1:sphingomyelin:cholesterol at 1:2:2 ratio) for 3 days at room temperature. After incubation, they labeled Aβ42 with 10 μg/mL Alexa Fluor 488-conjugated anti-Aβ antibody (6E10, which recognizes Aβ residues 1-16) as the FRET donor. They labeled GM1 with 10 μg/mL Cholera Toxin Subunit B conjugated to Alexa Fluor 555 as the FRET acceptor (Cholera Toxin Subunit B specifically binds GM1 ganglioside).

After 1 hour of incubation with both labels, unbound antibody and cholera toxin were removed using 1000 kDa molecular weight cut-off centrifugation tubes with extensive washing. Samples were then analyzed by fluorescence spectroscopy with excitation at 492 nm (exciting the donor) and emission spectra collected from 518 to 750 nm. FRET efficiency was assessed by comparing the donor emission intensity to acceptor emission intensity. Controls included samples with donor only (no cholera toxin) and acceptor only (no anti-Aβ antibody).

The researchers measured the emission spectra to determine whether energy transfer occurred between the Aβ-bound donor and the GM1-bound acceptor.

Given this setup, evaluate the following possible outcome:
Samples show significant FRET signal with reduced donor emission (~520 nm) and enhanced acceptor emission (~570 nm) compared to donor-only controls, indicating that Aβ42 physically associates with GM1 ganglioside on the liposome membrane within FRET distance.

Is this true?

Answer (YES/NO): YES